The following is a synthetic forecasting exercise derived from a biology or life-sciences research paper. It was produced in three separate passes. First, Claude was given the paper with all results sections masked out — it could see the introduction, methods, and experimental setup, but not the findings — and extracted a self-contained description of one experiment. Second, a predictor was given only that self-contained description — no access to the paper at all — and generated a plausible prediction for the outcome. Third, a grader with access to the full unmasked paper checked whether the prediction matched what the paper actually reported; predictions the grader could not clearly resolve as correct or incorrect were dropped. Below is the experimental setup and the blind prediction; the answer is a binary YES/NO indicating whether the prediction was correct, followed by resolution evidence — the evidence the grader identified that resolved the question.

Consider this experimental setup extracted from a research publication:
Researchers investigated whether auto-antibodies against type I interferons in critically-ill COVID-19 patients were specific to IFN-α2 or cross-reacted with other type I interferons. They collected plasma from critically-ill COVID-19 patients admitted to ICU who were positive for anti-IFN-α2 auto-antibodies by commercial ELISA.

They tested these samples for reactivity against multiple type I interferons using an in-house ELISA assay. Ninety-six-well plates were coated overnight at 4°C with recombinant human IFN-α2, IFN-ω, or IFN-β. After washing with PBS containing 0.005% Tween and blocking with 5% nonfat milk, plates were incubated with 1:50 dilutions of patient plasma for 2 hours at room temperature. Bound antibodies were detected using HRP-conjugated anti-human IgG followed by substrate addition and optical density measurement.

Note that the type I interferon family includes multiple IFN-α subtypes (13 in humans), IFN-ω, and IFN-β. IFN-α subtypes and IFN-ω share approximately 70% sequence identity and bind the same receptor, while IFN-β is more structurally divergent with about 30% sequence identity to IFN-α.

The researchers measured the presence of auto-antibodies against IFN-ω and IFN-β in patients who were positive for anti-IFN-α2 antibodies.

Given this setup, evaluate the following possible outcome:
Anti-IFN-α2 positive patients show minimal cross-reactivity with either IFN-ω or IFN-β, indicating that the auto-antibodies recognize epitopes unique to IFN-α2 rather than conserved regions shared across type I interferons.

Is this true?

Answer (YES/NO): NO